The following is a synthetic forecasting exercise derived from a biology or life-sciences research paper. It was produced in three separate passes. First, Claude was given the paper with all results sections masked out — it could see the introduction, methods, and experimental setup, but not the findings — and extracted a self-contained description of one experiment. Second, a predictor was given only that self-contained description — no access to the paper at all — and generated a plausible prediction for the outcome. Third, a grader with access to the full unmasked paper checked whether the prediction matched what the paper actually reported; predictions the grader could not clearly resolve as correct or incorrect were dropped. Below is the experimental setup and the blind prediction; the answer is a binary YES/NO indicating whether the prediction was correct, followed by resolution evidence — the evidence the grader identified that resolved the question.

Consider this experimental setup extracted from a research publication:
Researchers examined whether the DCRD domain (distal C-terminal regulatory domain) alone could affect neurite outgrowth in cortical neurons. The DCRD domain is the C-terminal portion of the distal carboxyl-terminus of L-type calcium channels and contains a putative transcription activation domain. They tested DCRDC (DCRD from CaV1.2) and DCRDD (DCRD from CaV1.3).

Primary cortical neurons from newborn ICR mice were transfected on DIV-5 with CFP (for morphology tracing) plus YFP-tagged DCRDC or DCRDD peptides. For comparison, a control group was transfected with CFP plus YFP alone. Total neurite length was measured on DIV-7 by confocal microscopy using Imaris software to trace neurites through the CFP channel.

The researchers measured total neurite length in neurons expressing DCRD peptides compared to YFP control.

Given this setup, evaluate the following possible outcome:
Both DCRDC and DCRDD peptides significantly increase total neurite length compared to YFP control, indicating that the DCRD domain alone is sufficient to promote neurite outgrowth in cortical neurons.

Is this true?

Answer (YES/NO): NO